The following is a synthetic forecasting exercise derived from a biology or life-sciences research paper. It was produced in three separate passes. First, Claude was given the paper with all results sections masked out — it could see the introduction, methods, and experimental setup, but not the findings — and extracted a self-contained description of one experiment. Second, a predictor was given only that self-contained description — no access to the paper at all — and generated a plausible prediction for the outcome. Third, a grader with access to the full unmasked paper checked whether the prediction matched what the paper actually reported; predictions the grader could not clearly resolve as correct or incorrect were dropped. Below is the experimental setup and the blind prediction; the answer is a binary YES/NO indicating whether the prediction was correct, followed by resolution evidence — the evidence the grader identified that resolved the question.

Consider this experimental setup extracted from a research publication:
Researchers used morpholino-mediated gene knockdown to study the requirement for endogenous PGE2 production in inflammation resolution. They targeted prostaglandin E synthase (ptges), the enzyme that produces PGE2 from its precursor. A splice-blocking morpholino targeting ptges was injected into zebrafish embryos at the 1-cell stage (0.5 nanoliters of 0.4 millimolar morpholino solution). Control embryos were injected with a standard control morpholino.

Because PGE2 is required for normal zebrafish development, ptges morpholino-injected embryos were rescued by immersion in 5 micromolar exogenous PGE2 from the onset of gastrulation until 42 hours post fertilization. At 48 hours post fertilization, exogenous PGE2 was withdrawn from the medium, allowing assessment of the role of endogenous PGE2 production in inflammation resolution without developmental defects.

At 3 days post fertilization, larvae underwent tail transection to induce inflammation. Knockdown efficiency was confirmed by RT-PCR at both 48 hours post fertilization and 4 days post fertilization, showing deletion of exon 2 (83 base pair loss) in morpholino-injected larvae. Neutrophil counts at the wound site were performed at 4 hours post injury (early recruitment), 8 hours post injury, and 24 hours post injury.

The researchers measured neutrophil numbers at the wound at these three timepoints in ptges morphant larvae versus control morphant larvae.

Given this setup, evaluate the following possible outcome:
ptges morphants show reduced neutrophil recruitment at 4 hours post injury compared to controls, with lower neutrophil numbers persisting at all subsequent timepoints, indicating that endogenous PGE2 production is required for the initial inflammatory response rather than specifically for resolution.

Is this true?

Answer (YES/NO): NO